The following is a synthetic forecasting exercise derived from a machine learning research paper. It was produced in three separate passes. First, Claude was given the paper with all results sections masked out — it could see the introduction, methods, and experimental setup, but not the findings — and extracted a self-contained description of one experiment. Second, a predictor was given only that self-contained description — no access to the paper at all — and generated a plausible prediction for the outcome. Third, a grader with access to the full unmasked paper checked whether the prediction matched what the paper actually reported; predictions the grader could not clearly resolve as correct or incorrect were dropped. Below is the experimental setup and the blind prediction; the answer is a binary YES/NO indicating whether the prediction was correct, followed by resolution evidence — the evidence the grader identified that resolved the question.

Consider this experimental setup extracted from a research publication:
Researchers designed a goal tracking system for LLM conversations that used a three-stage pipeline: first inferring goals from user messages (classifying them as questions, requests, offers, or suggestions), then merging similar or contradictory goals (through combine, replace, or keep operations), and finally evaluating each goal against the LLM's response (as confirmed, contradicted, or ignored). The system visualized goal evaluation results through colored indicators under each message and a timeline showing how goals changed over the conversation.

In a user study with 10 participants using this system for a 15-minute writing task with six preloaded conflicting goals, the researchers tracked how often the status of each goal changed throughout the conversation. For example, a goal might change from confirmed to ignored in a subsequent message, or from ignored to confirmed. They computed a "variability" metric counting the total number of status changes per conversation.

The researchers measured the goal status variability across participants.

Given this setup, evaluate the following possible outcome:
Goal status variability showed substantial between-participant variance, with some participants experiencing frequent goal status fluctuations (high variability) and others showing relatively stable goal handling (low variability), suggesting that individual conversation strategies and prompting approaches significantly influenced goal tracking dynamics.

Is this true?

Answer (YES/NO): YES